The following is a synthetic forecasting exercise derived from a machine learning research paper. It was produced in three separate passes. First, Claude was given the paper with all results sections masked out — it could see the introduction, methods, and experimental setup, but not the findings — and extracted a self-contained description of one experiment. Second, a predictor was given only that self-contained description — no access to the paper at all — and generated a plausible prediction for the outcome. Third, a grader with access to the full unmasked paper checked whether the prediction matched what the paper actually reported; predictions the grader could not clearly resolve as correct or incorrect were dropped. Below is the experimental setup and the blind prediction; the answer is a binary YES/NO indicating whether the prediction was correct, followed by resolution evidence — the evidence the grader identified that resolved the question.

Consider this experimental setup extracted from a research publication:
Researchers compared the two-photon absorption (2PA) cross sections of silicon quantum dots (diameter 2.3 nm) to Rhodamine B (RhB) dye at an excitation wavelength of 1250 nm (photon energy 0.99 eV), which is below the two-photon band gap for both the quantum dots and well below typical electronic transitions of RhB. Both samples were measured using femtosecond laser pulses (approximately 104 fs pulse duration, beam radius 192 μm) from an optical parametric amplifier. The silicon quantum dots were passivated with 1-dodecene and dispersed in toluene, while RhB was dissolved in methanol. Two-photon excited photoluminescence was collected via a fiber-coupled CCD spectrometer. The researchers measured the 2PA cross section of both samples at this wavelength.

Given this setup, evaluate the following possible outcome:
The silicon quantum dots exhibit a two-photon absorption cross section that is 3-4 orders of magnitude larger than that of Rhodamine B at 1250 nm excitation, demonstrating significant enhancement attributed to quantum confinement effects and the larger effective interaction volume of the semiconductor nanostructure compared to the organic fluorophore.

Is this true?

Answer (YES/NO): NO